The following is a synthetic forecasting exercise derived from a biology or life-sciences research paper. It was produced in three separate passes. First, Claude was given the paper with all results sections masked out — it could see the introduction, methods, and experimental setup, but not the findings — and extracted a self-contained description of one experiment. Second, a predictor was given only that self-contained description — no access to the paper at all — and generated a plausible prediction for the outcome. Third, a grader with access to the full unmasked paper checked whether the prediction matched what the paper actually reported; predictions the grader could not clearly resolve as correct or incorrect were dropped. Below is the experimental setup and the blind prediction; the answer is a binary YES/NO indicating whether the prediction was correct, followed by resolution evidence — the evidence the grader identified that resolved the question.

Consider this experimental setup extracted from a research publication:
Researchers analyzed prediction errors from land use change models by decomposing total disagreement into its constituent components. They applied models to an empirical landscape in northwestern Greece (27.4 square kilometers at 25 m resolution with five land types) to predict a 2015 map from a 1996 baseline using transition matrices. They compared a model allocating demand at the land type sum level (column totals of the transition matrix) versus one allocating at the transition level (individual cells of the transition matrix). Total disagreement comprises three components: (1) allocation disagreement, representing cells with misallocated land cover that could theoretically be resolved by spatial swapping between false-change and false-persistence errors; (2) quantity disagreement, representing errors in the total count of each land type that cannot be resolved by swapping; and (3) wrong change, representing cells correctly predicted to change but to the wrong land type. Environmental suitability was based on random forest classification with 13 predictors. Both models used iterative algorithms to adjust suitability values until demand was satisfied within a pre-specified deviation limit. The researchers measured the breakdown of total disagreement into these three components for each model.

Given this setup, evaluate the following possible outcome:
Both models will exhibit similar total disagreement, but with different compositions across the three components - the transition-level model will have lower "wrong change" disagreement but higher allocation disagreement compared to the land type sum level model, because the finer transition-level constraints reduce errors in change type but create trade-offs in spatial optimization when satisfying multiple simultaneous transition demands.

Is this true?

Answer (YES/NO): NO